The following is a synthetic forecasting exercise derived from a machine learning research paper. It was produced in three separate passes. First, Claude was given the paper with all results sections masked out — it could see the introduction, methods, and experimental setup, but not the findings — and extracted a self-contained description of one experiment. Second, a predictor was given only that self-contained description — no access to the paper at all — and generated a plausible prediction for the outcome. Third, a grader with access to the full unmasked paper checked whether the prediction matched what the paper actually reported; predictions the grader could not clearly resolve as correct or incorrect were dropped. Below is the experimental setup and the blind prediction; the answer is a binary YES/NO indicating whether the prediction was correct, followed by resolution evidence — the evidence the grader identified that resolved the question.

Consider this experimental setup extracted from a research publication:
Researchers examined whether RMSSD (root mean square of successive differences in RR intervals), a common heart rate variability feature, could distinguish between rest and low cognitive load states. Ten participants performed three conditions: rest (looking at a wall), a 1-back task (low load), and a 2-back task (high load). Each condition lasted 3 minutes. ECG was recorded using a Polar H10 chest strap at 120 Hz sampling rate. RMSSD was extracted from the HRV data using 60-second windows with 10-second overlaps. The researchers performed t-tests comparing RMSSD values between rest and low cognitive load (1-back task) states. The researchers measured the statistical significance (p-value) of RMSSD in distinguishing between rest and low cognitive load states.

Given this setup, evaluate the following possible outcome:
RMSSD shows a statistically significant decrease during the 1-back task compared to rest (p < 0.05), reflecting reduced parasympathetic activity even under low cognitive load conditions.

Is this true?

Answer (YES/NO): NO